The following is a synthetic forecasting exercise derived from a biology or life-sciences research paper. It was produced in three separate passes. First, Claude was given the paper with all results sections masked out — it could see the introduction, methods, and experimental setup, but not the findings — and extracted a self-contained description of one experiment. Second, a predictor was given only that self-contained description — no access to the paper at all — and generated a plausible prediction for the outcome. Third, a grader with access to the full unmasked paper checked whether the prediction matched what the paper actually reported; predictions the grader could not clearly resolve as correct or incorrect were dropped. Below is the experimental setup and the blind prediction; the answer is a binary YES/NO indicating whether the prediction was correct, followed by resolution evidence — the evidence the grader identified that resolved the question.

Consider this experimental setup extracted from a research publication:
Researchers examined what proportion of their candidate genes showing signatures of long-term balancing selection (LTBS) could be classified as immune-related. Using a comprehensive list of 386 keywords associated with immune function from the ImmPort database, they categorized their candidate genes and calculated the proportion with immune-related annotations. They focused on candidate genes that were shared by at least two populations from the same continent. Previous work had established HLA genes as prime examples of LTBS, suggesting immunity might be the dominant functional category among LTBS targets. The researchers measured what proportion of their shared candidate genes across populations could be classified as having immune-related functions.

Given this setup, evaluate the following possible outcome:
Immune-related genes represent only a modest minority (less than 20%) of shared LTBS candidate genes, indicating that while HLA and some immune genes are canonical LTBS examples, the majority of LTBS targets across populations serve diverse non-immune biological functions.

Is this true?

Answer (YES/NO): NO